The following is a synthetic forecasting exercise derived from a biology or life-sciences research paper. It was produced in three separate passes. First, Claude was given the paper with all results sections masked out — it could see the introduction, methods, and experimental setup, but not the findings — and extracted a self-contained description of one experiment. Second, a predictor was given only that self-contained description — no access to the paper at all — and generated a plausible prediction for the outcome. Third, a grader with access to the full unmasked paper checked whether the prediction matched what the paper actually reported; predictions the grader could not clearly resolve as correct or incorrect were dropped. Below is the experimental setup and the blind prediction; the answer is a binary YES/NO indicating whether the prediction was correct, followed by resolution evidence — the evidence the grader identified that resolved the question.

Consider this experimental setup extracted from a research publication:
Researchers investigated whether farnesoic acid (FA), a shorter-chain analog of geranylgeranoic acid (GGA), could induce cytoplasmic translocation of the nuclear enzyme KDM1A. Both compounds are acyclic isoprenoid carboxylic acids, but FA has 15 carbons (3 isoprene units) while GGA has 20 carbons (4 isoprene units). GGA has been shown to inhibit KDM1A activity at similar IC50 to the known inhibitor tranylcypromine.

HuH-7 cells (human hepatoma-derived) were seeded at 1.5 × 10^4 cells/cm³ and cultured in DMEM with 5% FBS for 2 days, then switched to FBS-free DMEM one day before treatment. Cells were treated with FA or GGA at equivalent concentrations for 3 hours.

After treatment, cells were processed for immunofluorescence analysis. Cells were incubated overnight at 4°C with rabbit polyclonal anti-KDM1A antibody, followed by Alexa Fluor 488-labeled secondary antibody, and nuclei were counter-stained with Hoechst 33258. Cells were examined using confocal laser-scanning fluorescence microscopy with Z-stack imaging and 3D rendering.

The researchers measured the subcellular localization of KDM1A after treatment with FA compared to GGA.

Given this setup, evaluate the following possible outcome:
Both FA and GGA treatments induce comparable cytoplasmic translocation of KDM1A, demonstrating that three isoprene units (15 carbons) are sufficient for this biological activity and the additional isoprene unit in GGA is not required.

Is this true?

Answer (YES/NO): NO